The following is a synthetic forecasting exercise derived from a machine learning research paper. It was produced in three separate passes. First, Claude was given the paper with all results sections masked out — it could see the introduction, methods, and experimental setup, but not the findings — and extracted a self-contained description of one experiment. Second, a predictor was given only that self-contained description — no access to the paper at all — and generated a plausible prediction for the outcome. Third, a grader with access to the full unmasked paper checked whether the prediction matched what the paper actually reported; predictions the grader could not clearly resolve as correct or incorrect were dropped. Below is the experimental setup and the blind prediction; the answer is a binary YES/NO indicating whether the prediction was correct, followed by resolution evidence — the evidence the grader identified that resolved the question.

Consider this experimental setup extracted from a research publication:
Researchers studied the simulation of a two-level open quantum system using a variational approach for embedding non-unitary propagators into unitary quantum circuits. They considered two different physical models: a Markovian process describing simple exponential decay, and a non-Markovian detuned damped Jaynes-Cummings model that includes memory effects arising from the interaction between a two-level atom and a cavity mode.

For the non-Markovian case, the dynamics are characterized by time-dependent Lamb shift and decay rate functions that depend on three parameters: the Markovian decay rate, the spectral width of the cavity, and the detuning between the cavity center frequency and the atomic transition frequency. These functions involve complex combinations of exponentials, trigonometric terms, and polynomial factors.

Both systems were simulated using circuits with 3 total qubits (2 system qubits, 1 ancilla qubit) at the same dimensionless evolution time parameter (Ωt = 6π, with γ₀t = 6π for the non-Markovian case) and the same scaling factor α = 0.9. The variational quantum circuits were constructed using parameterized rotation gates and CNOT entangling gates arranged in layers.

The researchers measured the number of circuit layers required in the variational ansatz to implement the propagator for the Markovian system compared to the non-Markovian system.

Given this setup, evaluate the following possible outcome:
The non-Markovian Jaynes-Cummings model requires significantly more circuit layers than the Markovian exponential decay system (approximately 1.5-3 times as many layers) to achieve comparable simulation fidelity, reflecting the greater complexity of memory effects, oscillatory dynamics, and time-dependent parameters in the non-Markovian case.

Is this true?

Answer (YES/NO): NO